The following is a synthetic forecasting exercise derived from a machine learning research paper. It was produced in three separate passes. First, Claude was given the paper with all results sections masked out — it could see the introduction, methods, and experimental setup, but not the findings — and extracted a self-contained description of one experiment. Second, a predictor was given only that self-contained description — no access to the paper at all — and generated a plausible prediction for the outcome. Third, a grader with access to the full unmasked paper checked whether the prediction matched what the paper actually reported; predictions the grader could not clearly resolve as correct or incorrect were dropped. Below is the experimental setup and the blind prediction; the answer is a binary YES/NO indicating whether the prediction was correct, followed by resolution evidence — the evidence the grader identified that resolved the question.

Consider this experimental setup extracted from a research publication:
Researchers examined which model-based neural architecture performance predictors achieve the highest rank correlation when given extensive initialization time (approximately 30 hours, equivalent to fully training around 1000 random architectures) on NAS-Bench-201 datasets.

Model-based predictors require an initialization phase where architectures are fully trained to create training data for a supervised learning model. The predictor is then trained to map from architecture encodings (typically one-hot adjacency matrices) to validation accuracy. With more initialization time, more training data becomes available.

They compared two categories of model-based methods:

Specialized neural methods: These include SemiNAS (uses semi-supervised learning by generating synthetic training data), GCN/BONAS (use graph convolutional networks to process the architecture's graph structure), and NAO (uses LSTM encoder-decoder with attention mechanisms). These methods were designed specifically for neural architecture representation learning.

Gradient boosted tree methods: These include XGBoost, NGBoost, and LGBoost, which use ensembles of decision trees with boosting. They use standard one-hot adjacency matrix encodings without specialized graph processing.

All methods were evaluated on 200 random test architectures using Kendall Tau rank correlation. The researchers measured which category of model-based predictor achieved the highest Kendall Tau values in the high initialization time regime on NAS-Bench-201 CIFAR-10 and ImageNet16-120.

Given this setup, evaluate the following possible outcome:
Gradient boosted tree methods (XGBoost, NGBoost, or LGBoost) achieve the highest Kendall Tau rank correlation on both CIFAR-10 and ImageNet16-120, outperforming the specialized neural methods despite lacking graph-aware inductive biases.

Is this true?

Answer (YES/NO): YES